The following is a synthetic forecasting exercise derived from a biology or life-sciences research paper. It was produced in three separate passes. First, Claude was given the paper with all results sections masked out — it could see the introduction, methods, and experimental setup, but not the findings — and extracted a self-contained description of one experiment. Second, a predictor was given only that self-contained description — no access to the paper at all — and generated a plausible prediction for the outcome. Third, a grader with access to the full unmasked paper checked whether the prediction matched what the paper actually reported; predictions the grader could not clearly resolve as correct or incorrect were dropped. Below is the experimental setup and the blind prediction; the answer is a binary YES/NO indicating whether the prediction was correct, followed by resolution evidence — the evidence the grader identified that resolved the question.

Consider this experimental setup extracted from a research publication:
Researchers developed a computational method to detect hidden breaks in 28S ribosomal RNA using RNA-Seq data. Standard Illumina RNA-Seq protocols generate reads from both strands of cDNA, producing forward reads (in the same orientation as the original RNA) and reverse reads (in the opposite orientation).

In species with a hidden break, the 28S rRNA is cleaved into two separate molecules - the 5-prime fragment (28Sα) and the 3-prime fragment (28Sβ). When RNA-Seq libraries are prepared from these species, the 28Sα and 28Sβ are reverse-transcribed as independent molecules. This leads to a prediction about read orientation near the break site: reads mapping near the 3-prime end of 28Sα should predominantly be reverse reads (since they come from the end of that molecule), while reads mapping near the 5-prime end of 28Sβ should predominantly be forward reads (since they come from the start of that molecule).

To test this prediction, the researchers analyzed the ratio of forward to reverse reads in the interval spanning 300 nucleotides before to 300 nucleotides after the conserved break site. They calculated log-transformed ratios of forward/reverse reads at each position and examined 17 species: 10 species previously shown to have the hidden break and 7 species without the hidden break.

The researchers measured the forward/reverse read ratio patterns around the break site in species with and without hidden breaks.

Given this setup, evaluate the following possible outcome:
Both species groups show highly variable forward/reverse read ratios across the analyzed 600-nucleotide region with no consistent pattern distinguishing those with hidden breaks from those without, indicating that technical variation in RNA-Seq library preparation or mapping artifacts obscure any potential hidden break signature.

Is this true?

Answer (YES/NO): NO